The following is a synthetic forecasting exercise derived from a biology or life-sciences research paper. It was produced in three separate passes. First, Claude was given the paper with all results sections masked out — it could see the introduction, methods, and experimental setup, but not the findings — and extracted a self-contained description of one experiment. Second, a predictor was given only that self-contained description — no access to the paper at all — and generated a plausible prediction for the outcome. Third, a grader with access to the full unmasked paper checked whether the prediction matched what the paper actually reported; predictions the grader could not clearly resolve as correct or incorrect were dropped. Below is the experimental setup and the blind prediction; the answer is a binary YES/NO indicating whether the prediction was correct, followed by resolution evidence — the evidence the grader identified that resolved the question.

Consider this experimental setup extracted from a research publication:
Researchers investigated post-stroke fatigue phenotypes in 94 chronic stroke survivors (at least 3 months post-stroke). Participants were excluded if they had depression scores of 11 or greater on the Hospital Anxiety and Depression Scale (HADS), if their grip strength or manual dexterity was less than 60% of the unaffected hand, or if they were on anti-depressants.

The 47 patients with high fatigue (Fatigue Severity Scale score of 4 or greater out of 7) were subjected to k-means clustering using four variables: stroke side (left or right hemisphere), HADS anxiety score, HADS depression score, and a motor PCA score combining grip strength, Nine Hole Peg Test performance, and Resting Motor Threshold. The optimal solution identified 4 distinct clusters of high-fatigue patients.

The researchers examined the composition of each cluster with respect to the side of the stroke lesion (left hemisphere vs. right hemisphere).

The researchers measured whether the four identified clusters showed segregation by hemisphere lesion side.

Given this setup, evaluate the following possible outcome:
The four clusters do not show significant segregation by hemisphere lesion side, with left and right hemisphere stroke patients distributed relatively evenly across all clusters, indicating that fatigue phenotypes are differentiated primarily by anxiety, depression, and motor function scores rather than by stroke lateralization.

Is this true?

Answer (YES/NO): NO